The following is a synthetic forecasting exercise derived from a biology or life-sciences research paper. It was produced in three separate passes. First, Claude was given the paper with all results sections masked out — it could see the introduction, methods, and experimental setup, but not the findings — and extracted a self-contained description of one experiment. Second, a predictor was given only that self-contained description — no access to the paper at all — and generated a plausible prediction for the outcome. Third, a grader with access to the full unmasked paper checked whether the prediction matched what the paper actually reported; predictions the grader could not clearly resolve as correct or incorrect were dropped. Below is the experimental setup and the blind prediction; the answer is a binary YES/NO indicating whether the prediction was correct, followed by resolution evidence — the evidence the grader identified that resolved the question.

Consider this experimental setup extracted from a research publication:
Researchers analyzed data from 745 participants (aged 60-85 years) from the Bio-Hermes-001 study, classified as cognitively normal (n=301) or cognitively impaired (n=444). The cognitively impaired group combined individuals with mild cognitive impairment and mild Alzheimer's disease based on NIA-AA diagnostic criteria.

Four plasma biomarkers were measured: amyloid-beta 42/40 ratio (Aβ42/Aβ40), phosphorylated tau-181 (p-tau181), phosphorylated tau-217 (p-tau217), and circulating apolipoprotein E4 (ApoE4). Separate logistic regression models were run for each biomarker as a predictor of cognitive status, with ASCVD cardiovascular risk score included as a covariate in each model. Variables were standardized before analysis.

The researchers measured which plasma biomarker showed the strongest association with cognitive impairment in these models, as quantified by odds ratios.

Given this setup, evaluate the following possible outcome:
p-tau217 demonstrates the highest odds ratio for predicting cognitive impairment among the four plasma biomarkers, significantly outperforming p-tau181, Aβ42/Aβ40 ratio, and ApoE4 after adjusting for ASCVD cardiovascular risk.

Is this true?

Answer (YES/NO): YES